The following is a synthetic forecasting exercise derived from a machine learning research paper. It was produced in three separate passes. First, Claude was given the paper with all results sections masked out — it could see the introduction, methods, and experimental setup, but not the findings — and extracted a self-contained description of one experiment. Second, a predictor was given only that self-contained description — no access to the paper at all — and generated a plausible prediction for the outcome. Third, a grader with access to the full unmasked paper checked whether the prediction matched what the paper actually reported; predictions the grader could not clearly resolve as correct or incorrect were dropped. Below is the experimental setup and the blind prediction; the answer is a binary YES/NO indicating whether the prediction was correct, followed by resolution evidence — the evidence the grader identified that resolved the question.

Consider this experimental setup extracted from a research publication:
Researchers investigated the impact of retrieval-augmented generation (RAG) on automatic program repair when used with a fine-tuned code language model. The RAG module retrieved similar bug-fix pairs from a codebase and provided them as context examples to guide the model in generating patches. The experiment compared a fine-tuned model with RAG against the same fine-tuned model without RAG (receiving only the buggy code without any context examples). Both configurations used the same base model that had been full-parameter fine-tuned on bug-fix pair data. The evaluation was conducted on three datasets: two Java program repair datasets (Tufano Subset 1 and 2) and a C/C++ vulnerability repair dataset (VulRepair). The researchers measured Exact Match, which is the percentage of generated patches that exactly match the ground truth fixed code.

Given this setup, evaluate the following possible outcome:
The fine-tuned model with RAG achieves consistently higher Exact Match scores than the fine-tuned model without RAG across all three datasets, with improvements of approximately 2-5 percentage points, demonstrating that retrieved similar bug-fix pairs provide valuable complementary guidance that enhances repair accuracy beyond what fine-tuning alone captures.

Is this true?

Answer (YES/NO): NO